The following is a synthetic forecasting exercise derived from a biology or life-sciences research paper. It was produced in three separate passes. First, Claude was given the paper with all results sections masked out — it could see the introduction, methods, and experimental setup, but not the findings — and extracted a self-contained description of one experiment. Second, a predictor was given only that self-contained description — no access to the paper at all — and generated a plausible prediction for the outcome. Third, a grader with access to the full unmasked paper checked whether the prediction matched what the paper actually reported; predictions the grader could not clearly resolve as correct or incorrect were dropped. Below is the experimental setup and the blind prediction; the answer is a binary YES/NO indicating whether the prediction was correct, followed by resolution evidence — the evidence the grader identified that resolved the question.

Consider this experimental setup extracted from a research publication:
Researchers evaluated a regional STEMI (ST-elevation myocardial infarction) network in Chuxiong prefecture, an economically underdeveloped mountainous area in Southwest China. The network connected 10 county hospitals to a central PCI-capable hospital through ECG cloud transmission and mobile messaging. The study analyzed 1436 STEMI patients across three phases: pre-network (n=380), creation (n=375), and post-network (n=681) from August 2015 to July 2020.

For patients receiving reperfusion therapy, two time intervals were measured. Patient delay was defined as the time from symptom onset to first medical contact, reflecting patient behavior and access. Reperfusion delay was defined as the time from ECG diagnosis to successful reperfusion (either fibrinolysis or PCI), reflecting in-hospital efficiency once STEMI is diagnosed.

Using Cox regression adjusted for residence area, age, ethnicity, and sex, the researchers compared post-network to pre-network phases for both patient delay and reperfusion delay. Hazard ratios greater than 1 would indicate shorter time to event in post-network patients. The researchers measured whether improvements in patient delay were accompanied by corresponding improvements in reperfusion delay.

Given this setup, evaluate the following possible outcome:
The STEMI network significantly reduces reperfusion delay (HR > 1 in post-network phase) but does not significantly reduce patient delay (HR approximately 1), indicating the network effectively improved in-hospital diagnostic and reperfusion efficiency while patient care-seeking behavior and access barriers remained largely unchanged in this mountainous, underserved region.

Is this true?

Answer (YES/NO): NO